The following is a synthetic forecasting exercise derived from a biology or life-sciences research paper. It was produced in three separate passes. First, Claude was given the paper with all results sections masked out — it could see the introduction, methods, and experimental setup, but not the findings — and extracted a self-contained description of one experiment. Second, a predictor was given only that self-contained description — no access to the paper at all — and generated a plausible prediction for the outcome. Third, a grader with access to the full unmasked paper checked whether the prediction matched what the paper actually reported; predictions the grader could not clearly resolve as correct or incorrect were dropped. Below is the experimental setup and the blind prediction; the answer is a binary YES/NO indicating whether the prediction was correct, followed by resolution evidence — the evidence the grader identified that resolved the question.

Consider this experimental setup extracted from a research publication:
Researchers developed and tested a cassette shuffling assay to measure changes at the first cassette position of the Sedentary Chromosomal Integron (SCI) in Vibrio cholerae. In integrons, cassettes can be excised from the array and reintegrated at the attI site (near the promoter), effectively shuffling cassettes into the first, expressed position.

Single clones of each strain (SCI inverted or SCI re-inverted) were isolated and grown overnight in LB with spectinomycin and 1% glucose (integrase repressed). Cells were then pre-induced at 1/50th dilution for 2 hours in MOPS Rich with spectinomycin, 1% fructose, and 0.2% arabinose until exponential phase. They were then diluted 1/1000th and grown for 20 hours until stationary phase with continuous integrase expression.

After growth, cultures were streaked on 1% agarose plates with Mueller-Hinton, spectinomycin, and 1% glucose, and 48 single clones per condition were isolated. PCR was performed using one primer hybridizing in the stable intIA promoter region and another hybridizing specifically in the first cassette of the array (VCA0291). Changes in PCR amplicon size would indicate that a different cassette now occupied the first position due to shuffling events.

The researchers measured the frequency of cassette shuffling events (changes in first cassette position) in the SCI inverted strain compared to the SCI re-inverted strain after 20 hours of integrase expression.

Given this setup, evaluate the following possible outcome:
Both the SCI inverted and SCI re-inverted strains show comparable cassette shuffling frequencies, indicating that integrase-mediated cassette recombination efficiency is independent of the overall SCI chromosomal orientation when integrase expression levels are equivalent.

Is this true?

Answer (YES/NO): NO